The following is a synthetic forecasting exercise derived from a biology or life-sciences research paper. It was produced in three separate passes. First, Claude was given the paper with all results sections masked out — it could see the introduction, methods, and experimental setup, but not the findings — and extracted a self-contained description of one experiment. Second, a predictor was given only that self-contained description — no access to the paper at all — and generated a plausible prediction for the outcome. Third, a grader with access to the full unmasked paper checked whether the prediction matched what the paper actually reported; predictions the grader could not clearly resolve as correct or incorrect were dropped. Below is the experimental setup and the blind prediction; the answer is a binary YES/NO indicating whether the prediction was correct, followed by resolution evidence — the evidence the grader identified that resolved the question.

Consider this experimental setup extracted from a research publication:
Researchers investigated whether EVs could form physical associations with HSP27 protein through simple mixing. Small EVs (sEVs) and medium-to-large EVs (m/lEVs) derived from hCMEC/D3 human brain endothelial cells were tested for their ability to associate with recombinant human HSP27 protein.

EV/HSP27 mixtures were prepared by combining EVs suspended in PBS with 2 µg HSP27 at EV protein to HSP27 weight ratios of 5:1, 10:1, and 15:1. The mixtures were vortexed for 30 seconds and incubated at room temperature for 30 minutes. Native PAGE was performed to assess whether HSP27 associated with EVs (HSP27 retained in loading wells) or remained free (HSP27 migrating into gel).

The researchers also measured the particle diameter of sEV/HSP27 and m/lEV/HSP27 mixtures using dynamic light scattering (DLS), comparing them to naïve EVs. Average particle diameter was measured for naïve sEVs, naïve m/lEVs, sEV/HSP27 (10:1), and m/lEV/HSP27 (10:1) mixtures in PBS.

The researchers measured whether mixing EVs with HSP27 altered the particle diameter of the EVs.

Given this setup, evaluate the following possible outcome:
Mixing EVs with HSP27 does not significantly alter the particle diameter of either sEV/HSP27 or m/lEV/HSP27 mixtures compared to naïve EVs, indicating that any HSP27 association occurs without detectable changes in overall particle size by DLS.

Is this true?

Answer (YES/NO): YES